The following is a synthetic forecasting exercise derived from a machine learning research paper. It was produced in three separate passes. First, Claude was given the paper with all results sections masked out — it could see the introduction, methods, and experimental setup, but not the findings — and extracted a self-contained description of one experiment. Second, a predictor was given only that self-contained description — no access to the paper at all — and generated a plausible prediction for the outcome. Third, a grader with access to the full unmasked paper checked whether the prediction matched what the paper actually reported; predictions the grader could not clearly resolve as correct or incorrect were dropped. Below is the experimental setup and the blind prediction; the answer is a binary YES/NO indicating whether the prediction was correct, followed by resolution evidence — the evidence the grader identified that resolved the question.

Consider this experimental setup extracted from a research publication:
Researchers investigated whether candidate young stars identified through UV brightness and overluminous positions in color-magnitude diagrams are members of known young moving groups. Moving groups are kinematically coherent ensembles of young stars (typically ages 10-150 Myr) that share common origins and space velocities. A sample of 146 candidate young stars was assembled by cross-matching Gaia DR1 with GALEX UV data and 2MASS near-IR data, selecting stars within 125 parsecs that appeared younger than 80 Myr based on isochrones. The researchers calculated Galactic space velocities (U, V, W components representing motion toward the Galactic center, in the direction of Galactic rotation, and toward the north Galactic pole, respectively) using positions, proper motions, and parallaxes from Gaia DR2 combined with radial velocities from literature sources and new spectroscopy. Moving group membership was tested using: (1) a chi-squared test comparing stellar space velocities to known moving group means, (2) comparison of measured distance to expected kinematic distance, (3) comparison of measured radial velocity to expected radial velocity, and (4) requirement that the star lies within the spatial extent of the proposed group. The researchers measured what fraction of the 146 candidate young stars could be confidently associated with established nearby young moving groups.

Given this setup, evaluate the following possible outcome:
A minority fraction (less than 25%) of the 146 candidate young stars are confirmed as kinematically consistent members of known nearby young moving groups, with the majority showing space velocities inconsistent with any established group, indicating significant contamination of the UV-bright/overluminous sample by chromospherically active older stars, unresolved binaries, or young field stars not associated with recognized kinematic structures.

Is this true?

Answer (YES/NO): YES